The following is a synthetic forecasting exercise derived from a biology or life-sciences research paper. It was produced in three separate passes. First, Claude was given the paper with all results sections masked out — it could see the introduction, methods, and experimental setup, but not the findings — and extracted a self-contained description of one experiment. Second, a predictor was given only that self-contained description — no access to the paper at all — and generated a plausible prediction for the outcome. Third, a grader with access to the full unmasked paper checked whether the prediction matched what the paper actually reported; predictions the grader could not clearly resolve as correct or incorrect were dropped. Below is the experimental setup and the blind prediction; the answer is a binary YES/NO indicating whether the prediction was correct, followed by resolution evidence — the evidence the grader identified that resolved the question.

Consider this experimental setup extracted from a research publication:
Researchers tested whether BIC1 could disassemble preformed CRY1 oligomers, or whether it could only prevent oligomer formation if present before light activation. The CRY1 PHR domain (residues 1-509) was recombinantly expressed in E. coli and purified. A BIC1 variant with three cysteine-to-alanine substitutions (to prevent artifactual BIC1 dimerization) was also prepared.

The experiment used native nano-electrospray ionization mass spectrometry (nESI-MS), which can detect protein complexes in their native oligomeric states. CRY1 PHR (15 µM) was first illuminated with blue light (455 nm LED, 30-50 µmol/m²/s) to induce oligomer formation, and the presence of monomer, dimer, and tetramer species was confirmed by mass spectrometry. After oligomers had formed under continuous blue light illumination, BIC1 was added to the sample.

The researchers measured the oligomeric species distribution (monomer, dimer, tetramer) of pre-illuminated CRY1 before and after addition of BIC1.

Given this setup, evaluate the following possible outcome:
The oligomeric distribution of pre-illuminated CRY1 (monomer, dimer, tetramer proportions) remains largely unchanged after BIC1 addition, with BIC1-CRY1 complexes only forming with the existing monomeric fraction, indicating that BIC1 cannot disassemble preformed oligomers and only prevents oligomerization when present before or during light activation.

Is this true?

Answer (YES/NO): NO